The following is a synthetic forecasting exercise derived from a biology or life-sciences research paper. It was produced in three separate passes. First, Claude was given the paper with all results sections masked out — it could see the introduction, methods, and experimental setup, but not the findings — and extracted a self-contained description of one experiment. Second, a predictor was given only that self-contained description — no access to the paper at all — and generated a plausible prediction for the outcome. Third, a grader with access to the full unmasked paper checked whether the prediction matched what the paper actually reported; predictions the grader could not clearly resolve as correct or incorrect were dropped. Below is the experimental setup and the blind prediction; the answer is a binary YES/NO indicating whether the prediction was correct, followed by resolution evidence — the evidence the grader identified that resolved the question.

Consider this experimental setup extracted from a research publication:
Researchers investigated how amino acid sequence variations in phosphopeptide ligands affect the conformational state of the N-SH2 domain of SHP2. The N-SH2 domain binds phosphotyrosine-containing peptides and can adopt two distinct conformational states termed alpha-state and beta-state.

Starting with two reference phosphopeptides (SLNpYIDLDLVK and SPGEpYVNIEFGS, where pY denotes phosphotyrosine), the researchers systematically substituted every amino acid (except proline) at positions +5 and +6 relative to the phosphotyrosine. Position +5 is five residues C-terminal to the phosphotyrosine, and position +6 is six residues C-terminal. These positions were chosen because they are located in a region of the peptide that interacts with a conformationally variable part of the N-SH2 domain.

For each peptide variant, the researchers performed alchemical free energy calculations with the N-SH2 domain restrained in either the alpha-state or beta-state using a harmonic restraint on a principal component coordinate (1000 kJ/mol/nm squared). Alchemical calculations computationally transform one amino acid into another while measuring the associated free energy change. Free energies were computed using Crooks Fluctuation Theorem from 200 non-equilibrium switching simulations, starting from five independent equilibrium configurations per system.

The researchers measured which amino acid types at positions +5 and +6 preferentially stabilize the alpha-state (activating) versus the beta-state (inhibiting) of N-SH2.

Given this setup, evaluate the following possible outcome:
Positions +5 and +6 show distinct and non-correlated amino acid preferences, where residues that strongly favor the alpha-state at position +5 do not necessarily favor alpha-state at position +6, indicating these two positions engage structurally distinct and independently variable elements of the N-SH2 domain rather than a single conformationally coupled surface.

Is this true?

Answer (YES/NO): NO